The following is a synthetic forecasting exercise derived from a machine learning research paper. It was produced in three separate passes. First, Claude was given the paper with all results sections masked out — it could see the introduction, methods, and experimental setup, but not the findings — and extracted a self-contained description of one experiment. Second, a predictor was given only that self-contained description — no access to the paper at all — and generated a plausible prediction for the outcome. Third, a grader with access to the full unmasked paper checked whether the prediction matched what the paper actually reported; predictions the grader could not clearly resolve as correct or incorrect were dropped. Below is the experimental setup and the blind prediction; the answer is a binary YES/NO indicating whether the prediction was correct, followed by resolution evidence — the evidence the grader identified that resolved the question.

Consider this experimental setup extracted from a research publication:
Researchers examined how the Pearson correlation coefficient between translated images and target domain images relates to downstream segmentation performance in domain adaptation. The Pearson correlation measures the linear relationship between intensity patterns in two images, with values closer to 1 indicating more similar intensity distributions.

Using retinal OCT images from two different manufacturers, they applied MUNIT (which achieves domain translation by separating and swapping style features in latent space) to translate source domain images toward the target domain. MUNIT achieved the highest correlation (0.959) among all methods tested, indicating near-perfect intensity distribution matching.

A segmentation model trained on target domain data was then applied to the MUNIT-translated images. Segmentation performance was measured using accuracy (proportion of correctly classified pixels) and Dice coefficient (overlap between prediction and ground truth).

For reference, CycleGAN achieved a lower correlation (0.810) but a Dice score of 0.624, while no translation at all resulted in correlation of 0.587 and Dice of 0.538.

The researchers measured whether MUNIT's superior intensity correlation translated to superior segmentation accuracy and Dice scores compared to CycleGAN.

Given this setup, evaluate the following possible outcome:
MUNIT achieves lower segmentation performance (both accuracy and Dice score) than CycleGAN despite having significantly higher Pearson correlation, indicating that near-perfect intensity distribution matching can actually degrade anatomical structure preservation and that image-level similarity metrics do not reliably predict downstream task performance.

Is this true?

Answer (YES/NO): YES